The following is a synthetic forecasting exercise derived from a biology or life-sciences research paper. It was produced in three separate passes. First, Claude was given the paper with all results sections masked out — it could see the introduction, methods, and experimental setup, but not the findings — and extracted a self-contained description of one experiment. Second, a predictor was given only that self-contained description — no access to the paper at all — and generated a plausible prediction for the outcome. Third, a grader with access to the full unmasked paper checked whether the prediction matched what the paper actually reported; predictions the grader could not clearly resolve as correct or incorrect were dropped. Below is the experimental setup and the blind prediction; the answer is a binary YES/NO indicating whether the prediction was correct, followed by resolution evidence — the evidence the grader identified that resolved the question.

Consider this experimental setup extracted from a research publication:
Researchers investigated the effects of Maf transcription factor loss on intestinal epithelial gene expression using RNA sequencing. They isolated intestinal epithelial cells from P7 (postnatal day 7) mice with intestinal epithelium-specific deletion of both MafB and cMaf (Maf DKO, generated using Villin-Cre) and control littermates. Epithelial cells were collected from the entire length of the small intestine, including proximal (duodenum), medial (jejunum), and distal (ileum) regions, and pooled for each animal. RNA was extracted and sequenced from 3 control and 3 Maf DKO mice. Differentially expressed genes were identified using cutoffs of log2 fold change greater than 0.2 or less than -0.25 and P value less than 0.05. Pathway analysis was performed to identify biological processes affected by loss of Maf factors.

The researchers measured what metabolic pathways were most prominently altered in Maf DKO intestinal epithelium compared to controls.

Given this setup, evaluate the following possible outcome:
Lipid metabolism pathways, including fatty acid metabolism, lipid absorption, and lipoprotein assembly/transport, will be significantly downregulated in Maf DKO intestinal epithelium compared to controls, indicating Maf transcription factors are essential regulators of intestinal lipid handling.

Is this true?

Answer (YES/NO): NO